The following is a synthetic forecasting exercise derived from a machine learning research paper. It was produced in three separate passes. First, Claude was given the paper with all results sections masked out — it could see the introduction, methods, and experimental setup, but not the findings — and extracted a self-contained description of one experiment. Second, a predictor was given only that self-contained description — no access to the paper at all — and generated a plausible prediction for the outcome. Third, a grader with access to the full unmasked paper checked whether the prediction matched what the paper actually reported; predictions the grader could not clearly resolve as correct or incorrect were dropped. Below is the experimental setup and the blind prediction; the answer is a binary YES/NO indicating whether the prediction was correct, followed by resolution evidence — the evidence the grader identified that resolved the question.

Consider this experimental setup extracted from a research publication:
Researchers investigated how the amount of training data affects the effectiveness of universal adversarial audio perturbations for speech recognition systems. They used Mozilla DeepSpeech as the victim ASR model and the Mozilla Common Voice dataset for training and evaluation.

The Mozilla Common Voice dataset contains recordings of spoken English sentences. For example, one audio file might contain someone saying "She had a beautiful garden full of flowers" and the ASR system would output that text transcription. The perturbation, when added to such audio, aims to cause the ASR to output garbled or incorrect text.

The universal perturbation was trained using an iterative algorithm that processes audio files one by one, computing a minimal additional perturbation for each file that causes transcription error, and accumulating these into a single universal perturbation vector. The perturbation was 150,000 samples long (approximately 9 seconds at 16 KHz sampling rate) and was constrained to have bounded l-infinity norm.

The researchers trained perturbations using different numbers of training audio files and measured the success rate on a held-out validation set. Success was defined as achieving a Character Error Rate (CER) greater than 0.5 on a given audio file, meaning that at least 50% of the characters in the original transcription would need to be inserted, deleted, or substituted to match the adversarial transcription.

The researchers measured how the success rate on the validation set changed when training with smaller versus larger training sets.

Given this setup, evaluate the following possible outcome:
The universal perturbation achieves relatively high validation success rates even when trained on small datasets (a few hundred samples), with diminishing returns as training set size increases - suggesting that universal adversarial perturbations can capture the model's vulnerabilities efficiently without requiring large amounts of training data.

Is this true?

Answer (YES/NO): YES